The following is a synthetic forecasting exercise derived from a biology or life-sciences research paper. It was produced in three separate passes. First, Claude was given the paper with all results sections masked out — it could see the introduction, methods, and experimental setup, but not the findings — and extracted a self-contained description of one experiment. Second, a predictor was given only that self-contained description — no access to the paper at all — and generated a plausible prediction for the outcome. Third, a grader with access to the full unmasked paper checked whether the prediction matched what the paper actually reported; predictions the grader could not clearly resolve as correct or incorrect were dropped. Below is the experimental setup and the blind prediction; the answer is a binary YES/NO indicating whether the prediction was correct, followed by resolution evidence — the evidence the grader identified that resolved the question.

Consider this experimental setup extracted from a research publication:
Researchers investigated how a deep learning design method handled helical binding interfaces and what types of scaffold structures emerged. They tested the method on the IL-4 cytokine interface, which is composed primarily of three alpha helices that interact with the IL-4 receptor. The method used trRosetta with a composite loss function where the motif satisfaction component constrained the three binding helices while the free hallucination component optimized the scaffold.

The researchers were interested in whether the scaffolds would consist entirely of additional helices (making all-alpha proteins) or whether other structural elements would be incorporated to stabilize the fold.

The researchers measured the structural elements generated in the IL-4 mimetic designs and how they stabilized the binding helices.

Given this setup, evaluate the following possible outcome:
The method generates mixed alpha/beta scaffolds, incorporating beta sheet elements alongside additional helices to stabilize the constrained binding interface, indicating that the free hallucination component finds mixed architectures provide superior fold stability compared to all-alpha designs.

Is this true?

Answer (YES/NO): NO